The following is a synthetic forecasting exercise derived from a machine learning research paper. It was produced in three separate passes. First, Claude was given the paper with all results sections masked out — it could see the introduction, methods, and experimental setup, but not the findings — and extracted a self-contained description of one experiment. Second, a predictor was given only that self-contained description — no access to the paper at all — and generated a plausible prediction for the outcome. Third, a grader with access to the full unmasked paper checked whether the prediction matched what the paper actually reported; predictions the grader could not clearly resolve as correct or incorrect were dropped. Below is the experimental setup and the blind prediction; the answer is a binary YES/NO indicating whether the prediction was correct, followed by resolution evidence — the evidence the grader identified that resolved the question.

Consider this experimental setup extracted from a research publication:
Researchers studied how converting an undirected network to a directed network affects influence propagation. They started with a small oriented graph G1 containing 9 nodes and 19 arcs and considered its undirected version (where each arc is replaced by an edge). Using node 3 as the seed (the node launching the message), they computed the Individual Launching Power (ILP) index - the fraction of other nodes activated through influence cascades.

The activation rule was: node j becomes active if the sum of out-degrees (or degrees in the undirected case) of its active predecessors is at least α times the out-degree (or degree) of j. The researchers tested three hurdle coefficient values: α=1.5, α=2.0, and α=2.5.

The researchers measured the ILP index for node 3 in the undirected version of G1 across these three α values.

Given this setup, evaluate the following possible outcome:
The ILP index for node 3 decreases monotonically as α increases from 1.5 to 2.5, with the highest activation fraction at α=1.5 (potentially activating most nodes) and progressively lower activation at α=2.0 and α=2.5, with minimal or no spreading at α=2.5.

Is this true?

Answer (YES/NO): NO